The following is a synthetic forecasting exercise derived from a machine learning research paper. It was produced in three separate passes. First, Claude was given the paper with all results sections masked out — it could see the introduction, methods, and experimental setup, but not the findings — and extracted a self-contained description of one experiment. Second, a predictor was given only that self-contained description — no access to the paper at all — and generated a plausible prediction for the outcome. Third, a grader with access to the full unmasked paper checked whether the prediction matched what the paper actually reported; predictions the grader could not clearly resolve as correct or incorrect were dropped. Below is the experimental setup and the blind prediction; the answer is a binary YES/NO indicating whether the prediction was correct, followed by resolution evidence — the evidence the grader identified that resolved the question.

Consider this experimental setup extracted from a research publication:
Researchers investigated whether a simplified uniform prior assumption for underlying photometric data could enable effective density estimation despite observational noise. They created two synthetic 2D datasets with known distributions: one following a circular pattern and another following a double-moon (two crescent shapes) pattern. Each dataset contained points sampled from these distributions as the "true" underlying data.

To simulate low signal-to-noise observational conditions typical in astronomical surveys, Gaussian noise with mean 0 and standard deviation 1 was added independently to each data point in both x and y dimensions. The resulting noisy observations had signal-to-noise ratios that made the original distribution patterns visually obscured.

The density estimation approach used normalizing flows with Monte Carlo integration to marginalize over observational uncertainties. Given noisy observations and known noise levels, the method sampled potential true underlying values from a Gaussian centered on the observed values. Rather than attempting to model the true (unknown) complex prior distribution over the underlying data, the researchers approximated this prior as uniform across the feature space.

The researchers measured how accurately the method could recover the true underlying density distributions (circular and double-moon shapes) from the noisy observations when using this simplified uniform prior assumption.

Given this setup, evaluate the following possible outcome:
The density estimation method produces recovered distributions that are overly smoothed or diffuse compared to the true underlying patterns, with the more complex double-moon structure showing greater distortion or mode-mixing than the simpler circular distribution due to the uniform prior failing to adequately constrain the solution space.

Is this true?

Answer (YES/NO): NO